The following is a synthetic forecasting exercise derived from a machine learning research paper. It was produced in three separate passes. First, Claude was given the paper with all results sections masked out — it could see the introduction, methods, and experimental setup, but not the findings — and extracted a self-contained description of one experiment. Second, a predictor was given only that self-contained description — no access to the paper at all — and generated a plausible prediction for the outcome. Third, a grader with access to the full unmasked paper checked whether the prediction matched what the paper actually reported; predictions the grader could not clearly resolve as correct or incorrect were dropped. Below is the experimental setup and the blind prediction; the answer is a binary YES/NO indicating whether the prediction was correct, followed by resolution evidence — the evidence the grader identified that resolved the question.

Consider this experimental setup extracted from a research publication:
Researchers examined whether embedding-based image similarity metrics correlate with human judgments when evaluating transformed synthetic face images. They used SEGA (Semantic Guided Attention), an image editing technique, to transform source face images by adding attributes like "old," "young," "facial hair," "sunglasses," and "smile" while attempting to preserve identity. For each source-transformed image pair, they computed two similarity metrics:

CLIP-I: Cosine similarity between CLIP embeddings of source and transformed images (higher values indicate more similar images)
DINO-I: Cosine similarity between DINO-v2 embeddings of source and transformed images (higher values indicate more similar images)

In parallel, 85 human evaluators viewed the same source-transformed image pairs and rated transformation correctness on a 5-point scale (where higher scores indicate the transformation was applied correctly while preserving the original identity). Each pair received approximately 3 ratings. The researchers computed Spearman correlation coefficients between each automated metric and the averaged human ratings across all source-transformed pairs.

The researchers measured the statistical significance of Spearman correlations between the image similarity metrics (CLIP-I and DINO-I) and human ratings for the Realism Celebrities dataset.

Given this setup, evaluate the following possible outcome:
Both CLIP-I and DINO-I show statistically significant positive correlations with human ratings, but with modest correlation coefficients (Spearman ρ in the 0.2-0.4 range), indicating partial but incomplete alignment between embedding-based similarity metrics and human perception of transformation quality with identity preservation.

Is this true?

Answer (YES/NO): NO